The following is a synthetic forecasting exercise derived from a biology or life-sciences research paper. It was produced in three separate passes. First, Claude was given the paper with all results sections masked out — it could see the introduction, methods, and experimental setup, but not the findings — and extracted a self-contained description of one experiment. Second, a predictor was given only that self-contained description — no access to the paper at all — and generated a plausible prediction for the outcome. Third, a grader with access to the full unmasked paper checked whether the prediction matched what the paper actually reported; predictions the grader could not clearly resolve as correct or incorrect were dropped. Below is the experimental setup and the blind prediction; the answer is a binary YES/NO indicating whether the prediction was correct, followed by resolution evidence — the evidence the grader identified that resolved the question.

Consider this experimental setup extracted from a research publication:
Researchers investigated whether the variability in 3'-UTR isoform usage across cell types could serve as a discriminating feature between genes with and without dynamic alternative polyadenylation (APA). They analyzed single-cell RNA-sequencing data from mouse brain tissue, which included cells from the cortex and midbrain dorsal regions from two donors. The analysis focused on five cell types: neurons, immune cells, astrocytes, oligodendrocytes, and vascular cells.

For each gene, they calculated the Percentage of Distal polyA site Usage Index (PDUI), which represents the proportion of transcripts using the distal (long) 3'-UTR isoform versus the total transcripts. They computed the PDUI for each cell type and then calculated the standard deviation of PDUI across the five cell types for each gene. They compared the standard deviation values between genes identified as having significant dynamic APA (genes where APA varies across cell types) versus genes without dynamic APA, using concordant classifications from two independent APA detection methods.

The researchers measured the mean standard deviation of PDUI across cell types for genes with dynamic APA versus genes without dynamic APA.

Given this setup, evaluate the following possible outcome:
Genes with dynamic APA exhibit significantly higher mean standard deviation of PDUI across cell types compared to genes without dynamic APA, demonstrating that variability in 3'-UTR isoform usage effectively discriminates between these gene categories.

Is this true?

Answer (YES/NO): YES